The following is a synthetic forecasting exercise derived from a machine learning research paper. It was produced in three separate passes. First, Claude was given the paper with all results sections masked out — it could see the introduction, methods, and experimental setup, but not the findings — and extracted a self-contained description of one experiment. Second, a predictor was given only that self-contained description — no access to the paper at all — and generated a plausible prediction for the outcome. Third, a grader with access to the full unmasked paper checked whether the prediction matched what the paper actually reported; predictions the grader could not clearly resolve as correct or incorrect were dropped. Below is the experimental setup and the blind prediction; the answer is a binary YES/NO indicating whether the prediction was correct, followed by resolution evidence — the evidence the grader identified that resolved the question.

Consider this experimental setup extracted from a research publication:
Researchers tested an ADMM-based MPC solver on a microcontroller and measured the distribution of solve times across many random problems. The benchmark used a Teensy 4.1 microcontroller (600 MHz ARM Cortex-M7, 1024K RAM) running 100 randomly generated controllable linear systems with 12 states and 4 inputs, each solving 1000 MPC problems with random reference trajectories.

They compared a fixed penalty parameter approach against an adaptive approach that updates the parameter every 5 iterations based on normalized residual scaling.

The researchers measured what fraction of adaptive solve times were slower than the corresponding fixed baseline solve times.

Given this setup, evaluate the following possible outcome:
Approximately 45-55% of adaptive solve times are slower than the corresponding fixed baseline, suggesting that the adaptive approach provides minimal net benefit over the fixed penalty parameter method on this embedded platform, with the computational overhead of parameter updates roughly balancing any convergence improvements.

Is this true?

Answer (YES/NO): NO